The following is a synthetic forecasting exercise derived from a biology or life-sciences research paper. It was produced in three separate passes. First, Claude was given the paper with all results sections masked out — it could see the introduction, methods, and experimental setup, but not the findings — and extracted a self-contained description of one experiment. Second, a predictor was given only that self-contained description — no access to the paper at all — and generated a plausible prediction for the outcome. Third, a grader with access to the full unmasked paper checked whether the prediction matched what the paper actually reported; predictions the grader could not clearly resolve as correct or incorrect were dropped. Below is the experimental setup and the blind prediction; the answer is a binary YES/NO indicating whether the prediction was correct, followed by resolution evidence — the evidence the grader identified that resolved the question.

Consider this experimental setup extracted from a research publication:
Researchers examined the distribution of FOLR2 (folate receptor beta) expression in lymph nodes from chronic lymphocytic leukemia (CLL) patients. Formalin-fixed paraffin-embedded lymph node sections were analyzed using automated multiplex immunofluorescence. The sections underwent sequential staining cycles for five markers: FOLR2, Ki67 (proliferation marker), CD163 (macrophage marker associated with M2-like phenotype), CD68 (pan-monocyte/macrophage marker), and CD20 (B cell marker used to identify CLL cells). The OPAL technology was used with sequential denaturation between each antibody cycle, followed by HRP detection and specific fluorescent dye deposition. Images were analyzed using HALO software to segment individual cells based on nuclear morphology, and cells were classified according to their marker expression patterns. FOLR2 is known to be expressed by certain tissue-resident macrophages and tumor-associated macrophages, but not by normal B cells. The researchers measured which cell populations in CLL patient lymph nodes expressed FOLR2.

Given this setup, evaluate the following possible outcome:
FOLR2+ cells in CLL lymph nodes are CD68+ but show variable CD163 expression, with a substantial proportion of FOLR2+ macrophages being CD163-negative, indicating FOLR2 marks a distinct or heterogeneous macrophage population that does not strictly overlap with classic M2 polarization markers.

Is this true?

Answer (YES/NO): YES